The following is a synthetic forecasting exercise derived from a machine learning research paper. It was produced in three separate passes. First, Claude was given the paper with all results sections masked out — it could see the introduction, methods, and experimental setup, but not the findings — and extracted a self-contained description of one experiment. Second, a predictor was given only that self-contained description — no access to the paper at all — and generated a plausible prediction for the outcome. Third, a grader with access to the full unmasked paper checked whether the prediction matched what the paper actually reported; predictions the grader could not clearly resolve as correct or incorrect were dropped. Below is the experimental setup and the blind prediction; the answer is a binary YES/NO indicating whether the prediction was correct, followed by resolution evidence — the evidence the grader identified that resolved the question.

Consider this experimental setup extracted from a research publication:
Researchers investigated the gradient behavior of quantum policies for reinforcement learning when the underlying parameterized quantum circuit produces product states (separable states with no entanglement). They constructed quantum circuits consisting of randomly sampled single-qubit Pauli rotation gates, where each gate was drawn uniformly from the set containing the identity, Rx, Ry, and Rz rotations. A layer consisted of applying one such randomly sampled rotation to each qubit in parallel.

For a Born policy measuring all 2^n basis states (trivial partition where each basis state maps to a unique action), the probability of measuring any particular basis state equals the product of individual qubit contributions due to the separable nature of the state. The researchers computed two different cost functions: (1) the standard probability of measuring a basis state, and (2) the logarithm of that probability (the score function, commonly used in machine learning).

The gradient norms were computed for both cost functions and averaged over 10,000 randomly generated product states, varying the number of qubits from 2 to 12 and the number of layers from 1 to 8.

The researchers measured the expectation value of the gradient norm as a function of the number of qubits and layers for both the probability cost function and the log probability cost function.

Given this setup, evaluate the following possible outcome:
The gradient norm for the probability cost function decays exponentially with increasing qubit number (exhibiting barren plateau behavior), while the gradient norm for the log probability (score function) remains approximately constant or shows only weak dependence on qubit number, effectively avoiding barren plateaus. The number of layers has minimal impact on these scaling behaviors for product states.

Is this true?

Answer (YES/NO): NO